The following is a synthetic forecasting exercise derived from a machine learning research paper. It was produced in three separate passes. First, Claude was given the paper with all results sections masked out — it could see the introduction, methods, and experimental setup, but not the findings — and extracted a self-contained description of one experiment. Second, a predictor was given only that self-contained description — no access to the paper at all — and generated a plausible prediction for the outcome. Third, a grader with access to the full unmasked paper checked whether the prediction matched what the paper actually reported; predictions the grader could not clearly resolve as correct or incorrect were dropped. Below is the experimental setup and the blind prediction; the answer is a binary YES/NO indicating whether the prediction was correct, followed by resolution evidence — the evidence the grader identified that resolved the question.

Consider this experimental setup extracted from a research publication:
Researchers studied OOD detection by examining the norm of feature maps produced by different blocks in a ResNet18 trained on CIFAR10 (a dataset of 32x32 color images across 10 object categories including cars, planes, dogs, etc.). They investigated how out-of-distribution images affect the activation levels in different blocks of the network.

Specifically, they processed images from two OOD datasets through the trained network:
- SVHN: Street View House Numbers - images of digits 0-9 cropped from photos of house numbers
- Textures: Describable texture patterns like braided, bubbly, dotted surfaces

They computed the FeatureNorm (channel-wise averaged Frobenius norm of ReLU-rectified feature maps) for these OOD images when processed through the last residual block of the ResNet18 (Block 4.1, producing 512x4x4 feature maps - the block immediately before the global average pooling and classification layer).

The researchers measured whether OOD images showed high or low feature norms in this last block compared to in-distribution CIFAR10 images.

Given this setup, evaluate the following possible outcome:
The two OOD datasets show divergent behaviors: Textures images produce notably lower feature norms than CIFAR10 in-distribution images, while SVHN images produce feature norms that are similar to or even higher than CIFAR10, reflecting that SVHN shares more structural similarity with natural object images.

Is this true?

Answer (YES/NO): NO